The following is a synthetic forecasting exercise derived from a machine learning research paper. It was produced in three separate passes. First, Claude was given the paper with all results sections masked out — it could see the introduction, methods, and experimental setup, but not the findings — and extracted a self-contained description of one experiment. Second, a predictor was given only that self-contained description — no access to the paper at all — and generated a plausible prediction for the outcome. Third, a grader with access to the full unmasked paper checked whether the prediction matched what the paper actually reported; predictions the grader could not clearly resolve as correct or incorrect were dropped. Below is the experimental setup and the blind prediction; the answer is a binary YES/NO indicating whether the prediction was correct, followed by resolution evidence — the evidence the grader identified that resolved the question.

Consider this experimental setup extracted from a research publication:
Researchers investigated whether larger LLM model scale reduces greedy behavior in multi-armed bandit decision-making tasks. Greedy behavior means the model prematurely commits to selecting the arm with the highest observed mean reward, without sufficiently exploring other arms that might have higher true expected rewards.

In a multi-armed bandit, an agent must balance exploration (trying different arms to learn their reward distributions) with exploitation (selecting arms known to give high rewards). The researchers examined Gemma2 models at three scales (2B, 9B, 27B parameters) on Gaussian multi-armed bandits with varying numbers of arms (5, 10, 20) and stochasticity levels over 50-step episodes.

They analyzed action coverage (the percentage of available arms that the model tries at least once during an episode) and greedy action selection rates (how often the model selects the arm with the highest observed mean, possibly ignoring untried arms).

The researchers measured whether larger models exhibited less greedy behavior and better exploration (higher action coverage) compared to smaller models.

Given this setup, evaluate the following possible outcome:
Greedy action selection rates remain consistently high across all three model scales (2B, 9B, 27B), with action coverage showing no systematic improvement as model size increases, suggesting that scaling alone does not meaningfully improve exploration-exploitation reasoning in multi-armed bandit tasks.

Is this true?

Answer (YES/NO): NO